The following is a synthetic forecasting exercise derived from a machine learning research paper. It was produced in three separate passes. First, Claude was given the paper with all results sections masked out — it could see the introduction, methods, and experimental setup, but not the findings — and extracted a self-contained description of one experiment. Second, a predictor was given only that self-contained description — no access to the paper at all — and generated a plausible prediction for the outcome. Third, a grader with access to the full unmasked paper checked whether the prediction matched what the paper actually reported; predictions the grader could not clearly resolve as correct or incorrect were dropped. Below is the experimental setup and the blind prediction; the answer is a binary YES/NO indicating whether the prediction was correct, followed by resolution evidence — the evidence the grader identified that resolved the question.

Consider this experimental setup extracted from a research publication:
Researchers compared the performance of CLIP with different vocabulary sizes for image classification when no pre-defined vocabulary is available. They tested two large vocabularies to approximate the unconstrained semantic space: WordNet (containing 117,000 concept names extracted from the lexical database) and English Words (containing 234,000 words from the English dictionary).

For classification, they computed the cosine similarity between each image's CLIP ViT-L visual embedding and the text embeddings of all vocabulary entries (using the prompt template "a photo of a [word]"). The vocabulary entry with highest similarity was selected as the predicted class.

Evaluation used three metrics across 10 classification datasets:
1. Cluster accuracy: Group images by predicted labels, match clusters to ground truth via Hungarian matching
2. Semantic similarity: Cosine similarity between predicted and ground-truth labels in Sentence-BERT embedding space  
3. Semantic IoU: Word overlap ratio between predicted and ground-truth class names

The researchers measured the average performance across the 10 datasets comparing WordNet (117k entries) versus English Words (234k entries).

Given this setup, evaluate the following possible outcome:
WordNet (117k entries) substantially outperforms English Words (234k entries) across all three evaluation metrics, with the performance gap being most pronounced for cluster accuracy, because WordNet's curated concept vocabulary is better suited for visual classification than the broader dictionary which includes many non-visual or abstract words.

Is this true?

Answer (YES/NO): NO